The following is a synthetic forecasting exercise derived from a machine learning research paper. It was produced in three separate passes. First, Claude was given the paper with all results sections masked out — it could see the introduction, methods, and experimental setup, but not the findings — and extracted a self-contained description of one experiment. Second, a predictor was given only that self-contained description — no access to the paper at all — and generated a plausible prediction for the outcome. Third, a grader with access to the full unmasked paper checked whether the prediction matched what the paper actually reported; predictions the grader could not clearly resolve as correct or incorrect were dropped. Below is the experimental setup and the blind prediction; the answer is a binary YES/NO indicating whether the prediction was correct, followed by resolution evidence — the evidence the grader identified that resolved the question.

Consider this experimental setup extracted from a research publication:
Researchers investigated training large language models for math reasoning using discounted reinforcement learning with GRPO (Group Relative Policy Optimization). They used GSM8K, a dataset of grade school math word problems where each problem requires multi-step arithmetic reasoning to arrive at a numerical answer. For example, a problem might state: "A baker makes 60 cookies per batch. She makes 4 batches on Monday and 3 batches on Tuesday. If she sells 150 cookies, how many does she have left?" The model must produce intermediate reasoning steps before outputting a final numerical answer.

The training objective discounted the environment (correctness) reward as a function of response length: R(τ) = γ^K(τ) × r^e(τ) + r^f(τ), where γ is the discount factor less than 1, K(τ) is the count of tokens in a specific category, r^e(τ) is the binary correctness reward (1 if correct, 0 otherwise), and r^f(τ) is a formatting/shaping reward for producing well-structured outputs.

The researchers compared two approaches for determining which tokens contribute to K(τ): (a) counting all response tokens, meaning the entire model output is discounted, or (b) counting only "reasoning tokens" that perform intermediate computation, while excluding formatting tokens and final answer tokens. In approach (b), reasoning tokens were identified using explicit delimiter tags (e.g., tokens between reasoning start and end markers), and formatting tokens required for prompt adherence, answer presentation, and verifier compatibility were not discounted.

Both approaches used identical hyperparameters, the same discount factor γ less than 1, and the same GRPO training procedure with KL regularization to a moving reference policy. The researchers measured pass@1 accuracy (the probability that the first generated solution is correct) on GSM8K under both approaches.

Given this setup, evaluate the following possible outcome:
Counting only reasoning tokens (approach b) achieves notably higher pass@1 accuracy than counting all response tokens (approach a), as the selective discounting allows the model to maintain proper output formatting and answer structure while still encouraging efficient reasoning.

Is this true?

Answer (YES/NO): NO